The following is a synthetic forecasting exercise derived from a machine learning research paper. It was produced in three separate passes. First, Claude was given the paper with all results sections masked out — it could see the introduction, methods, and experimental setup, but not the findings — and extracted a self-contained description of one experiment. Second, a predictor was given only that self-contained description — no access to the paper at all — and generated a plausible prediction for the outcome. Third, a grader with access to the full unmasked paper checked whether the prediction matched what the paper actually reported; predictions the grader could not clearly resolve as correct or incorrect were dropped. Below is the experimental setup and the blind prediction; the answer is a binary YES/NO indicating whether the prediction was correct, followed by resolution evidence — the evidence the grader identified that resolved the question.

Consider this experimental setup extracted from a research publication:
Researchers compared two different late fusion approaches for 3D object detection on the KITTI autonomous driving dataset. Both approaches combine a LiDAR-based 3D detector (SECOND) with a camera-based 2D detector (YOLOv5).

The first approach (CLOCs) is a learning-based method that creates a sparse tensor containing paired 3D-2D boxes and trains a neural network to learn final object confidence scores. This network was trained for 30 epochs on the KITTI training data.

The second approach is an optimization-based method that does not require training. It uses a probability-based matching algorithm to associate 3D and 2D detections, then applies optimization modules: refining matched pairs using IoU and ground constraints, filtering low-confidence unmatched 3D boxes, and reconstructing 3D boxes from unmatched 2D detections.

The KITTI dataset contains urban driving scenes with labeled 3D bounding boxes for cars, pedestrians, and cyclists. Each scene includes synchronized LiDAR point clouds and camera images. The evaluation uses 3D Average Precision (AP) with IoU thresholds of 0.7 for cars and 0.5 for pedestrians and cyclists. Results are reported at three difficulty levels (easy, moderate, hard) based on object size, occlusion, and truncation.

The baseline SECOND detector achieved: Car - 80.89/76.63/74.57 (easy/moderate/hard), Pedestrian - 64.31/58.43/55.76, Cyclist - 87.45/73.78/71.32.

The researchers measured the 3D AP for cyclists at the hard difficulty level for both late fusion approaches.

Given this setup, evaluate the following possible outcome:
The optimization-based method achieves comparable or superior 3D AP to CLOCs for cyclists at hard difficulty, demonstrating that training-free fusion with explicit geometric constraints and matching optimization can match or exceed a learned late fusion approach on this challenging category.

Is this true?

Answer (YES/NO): NO